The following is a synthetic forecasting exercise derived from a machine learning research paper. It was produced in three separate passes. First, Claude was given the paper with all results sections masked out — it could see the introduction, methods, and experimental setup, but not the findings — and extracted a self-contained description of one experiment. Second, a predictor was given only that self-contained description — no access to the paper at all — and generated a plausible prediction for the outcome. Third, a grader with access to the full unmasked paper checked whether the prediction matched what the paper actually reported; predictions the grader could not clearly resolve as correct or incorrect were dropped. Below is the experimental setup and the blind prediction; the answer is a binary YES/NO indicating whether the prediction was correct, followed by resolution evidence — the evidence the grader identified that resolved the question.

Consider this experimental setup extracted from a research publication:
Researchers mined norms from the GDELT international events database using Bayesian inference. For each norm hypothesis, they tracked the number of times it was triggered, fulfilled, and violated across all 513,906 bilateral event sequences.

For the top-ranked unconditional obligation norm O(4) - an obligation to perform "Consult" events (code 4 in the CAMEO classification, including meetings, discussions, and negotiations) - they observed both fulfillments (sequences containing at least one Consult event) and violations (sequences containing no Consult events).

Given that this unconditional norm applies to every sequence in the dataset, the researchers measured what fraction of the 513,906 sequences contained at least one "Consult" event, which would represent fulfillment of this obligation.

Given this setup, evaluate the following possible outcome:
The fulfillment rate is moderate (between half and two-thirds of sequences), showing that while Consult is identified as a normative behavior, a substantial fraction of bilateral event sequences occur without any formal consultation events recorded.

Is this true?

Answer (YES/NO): NO